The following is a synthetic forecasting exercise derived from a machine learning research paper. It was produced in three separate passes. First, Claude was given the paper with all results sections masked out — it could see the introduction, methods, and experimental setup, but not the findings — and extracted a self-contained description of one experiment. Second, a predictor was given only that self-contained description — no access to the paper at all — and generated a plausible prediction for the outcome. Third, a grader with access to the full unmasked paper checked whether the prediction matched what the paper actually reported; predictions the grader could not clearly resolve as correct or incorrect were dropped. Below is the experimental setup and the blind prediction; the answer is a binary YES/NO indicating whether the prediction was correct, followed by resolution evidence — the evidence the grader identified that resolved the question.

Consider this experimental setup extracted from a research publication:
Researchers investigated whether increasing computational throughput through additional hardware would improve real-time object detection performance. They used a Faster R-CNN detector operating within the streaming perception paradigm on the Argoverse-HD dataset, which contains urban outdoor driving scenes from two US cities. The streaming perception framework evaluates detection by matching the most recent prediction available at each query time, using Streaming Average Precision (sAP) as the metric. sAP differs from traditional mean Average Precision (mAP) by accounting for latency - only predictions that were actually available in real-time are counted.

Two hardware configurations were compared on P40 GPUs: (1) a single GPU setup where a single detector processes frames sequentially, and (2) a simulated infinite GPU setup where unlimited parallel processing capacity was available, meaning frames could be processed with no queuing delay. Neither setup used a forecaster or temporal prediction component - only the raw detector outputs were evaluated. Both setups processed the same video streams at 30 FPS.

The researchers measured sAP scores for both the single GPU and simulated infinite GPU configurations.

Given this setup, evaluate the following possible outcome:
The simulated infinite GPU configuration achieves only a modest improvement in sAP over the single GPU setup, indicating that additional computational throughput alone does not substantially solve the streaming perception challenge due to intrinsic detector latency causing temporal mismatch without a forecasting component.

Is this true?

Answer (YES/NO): YES